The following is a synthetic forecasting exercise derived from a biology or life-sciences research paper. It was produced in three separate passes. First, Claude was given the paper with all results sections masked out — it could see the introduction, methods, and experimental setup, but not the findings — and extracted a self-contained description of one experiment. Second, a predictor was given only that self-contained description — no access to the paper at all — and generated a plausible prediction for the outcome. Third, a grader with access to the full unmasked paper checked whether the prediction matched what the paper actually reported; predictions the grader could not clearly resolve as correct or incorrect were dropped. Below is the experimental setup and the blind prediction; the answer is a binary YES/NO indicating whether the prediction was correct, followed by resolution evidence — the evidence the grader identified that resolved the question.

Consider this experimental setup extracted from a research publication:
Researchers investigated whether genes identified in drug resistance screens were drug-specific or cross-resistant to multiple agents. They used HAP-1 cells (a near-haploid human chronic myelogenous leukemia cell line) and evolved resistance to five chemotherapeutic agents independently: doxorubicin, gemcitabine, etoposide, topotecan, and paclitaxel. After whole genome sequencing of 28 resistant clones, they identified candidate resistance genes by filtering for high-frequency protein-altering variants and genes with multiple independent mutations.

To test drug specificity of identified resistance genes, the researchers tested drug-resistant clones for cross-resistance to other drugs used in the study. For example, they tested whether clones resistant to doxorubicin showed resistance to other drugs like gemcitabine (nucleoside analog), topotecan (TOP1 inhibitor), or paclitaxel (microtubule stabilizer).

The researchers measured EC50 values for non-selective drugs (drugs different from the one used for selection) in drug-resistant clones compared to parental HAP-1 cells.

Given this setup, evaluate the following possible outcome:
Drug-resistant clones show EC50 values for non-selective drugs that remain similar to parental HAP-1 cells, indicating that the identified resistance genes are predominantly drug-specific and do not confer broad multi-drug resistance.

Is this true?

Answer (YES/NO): YES